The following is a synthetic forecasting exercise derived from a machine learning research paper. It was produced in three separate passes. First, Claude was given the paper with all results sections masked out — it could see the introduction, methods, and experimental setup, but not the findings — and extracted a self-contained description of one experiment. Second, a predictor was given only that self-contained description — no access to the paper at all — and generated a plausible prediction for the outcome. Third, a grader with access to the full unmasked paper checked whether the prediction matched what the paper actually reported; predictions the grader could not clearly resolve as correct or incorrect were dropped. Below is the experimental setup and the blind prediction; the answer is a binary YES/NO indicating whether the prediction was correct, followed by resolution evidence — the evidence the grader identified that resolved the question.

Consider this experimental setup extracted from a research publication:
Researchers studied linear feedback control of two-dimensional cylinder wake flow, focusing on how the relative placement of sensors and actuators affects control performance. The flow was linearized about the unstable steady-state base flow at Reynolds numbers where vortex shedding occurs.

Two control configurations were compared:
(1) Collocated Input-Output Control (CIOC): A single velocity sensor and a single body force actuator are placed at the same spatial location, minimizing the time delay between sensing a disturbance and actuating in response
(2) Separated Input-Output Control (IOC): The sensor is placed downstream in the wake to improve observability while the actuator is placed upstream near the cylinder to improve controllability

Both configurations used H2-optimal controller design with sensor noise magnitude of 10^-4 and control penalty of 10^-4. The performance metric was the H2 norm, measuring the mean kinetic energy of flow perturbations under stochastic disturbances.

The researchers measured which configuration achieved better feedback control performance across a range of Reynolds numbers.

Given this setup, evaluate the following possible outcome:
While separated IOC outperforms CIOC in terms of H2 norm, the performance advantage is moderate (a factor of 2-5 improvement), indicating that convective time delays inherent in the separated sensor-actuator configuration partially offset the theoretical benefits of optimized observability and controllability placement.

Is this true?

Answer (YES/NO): NO